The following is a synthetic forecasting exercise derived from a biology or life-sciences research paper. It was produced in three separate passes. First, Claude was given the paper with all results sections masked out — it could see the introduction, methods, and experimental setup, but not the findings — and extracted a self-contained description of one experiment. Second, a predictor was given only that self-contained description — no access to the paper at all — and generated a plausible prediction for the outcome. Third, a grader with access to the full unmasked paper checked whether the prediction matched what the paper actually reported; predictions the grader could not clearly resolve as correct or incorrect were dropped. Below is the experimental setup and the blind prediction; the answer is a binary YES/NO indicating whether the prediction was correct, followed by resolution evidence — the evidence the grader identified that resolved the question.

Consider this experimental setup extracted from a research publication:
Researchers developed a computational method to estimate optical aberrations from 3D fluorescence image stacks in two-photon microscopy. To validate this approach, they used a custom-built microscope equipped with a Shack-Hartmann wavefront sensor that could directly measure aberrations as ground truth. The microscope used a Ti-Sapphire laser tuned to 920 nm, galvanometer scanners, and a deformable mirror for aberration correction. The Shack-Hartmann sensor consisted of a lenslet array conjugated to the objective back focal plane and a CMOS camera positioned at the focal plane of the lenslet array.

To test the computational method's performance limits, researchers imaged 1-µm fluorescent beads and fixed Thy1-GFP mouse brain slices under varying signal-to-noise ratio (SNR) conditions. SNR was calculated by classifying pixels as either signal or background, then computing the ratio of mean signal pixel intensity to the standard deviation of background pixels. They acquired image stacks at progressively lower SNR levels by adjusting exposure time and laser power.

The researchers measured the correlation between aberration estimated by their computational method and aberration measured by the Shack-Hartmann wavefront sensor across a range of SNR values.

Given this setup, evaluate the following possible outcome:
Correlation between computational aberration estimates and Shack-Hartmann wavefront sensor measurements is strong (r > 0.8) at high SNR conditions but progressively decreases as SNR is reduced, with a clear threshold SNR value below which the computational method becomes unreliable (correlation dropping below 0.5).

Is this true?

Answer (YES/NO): NO